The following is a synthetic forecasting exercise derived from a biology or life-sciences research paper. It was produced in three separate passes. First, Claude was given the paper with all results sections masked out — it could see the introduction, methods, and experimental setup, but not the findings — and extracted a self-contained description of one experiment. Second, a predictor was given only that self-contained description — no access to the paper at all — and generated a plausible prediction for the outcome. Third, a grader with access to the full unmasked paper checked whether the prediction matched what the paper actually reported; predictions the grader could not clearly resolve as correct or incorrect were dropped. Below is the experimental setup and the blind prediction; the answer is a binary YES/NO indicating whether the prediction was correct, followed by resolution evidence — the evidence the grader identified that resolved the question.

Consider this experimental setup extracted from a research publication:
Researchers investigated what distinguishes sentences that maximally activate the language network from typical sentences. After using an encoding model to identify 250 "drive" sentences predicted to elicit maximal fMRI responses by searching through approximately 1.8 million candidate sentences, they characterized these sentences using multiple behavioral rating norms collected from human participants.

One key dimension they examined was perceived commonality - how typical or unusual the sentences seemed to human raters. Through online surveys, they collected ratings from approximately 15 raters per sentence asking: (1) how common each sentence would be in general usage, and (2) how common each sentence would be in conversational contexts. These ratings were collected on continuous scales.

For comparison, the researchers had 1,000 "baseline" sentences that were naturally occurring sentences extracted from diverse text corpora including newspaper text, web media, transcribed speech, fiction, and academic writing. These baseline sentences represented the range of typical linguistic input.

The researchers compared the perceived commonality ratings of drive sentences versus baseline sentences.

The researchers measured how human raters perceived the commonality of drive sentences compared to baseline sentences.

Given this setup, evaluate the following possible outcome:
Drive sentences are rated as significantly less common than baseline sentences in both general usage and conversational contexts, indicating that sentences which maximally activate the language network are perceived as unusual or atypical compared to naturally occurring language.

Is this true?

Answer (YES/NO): YES